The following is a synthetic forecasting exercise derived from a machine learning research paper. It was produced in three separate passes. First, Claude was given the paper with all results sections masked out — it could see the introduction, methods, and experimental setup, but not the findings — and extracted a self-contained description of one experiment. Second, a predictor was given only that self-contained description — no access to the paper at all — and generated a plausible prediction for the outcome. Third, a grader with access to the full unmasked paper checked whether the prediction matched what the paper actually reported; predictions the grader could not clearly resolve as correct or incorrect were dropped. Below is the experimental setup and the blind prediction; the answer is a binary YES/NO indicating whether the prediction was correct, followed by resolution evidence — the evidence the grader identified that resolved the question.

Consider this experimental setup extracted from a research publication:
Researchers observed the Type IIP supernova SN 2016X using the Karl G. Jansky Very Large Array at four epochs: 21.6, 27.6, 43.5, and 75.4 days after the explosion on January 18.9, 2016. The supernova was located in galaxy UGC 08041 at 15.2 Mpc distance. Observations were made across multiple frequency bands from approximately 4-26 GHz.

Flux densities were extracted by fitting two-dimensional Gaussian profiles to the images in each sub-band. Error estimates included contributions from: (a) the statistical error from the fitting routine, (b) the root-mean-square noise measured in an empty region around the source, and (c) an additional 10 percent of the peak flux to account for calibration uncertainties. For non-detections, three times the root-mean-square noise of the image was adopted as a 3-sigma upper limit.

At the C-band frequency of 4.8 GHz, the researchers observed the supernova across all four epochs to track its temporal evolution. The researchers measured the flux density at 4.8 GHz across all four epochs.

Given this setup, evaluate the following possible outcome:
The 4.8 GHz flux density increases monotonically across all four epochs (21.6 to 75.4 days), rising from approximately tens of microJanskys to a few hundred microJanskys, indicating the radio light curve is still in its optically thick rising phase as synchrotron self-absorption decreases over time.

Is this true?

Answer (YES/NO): NO